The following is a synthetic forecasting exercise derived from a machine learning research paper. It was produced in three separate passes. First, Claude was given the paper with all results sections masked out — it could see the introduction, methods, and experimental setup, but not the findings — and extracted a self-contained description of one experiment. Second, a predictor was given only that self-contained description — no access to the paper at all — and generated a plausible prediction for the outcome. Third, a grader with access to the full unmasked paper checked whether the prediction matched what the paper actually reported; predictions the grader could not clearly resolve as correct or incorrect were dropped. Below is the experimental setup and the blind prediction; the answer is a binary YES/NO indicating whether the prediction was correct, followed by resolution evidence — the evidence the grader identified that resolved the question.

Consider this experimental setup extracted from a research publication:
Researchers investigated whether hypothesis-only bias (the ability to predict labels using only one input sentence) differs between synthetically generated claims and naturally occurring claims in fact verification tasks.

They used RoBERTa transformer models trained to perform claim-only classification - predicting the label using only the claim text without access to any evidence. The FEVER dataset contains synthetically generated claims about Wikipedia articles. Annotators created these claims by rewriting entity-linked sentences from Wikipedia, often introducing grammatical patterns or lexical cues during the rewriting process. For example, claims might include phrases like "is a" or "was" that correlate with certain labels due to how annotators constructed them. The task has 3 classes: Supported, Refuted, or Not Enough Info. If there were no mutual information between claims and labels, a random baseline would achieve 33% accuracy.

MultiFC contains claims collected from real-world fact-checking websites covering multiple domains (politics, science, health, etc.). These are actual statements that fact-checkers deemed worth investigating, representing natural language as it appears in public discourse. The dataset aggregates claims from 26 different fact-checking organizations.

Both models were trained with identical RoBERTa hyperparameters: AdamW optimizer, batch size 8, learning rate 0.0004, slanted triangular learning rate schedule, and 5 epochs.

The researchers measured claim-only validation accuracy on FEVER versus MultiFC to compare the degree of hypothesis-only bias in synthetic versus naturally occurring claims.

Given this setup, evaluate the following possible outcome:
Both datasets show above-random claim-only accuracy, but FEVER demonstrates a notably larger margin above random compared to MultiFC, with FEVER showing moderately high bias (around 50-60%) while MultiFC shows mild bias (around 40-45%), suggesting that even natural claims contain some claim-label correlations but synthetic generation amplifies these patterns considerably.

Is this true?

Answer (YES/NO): NO